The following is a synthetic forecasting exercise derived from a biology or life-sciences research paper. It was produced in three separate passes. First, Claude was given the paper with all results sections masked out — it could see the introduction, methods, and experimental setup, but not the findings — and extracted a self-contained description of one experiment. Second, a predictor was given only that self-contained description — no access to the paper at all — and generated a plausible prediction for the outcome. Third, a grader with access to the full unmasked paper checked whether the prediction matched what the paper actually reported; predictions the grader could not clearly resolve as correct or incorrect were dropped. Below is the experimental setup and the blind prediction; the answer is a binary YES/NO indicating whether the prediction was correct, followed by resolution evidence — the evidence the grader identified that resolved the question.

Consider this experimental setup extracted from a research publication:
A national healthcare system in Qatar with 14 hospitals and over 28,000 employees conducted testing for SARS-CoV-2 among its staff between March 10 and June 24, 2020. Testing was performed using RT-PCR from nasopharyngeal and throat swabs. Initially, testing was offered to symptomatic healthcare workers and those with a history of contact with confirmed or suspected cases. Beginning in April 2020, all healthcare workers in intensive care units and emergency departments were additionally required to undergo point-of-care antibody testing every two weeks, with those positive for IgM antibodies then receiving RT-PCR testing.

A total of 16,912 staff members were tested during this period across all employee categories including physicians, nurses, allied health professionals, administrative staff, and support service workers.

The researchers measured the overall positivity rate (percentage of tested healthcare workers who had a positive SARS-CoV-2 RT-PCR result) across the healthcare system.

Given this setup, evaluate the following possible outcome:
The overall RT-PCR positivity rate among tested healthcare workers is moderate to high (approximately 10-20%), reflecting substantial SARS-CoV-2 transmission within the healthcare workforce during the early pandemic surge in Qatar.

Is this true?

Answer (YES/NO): YES